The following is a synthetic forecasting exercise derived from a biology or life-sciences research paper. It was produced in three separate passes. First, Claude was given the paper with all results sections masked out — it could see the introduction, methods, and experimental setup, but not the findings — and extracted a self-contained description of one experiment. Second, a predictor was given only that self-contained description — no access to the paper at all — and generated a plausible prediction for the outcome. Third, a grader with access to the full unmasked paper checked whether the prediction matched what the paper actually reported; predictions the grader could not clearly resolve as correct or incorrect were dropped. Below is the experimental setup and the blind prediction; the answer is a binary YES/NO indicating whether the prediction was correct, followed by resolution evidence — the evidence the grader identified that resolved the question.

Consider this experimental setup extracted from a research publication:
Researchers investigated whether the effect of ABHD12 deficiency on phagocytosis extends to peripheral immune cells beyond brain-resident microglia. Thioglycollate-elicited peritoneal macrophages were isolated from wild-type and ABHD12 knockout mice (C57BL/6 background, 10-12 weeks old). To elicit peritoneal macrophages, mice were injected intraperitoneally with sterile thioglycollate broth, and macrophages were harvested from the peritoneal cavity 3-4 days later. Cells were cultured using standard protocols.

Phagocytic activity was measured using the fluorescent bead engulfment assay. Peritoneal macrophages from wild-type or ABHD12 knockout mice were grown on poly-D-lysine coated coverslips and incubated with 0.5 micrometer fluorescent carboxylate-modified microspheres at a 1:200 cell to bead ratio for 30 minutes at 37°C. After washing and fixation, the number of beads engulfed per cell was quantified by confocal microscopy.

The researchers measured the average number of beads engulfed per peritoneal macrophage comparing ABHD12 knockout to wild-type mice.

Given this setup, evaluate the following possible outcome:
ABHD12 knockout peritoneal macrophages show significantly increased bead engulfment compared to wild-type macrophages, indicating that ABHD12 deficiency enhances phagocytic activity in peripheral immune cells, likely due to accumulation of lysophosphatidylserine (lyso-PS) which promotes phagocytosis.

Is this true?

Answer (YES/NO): YES